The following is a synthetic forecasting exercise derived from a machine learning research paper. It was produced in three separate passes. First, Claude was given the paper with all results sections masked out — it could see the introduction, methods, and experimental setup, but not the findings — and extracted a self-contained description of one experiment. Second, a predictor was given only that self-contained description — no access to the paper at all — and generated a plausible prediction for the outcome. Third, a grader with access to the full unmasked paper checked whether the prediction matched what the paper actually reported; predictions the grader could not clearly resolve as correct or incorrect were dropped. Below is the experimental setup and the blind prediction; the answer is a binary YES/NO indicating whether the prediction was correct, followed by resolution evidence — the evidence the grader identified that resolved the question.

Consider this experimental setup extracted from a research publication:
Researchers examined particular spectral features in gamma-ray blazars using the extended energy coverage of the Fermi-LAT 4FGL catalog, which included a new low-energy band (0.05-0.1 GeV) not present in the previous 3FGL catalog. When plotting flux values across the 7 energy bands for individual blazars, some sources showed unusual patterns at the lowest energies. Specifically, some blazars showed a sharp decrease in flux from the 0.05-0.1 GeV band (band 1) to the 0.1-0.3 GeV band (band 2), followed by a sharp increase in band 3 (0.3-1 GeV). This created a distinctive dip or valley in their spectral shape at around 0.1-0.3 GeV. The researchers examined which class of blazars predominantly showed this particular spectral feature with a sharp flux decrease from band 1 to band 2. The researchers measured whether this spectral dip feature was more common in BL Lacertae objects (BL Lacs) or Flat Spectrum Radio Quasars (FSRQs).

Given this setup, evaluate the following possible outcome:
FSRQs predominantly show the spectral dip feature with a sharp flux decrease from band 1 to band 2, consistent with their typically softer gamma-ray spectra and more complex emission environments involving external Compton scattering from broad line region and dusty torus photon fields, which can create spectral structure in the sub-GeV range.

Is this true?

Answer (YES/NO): NO